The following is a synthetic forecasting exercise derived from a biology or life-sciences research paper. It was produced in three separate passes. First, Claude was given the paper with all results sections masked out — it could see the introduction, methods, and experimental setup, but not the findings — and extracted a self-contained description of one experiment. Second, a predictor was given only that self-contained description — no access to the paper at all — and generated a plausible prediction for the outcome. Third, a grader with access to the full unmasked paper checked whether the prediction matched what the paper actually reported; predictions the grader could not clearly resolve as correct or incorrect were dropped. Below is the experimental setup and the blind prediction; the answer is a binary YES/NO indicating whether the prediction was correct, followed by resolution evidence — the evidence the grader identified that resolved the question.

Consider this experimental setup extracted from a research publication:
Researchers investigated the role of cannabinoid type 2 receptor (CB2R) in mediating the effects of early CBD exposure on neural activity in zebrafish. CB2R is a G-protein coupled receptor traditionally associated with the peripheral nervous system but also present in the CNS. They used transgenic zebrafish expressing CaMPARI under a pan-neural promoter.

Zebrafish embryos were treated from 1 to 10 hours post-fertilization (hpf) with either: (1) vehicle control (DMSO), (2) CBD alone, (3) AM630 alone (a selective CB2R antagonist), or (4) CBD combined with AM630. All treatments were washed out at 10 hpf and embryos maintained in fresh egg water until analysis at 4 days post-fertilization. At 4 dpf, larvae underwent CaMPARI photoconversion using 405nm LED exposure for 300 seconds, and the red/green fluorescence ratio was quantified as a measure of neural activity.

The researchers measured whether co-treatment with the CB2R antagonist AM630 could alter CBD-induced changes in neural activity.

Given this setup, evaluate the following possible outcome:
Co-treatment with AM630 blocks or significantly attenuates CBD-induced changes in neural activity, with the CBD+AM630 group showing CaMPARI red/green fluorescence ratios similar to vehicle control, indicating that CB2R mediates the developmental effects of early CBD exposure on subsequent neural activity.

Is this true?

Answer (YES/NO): NO